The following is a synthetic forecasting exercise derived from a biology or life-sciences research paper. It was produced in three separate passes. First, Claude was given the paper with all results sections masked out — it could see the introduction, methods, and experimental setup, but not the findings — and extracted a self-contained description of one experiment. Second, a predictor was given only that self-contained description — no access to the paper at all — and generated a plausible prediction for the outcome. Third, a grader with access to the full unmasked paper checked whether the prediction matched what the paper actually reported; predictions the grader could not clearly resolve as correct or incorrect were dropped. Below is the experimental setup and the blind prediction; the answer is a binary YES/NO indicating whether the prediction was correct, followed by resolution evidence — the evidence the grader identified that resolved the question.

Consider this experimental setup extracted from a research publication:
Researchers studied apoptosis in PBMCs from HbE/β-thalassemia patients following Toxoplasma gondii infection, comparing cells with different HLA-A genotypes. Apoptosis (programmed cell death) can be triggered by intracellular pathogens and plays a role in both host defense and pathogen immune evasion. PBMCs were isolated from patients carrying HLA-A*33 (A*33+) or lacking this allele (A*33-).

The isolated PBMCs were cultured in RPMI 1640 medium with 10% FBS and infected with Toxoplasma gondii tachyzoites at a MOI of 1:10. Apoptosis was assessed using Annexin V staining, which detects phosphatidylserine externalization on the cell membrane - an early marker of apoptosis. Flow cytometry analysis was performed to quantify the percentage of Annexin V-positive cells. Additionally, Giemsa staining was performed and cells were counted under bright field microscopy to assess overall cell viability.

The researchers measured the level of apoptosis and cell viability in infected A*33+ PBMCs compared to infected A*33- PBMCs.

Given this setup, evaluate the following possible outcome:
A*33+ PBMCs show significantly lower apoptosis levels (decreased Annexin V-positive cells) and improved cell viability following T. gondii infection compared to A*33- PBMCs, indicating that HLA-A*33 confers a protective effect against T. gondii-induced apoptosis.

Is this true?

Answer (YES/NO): YES